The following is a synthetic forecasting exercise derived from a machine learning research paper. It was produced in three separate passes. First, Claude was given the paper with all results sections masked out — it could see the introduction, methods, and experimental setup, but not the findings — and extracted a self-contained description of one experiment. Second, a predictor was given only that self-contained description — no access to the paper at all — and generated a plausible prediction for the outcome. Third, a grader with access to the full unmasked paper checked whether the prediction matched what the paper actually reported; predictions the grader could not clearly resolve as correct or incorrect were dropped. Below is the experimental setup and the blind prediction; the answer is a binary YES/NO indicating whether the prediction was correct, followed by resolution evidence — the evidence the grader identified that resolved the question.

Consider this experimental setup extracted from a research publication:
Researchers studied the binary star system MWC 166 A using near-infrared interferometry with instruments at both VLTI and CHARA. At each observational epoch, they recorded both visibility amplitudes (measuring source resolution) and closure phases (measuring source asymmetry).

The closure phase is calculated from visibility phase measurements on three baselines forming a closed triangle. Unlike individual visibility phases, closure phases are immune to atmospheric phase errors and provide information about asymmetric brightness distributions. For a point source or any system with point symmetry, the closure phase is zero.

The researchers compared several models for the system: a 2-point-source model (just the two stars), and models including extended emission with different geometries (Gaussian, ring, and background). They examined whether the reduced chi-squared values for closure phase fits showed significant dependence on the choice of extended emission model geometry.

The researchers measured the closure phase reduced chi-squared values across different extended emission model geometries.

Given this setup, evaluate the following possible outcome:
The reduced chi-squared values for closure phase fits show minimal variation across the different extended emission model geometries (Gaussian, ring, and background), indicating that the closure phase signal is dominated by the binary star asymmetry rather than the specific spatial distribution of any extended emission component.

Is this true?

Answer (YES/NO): YES